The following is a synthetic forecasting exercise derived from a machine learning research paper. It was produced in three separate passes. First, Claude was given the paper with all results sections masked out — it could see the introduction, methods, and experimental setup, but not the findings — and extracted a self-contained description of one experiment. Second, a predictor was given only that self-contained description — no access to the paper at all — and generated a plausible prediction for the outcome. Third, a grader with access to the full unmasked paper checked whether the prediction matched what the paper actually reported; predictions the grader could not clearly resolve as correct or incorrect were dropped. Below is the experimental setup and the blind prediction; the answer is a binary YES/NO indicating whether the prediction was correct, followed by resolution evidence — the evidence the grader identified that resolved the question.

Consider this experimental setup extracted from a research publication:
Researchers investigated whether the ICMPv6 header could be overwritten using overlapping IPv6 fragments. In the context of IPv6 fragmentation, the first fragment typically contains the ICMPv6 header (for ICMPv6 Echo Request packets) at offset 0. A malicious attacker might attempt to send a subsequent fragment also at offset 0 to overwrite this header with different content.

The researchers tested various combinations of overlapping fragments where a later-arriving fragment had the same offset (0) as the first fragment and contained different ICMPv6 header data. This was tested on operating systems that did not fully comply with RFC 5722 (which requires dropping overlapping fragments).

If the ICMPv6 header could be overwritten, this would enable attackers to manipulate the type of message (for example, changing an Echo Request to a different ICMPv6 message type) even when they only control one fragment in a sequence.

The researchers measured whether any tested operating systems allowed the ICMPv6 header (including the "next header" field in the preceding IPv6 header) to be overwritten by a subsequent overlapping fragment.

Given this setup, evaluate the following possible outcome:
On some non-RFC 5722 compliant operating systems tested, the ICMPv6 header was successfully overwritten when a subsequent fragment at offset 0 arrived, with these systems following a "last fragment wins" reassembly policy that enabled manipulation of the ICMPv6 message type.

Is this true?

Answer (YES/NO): NO